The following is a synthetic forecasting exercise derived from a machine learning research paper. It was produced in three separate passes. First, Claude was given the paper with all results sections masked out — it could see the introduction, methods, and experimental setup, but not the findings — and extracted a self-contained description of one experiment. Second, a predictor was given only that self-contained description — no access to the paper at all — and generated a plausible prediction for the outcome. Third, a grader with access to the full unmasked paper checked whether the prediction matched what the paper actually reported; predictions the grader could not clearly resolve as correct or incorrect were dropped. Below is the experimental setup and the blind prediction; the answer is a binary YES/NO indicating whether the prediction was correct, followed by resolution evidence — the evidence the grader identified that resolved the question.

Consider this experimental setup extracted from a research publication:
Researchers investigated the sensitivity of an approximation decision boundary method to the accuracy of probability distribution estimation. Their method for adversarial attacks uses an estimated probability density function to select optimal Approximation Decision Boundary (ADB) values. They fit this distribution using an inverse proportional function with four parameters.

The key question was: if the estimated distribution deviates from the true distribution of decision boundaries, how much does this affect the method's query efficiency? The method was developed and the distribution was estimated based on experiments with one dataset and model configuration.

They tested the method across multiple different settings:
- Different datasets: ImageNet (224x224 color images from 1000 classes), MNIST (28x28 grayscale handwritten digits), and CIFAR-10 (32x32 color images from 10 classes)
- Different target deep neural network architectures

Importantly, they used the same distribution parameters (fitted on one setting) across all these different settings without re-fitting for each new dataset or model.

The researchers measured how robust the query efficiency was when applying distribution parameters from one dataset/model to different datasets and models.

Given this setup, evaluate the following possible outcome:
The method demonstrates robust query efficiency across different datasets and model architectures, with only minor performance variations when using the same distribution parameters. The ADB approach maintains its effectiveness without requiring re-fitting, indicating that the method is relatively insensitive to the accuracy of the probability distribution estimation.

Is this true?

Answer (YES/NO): YES